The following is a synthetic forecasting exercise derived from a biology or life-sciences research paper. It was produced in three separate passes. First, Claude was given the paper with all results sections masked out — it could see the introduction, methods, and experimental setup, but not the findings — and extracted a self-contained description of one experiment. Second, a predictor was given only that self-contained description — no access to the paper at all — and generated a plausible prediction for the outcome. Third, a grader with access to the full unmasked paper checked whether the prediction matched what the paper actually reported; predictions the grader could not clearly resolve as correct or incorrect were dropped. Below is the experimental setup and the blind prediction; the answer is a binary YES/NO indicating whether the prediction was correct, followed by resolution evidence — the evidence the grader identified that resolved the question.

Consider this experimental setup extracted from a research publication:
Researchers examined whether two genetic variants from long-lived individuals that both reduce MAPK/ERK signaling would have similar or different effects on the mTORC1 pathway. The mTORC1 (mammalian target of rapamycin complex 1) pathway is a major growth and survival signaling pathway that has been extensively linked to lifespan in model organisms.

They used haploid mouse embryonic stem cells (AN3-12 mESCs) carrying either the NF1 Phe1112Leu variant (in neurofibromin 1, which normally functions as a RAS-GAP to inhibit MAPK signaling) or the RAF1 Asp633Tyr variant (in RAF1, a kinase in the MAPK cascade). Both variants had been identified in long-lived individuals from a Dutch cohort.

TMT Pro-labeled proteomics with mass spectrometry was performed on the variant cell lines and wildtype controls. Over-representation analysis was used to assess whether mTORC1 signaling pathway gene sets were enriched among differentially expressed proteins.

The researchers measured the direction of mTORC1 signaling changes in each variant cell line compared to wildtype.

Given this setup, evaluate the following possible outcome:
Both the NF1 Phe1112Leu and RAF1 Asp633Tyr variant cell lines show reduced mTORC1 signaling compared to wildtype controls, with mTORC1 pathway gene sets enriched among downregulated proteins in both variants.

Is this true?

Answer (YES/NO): NO